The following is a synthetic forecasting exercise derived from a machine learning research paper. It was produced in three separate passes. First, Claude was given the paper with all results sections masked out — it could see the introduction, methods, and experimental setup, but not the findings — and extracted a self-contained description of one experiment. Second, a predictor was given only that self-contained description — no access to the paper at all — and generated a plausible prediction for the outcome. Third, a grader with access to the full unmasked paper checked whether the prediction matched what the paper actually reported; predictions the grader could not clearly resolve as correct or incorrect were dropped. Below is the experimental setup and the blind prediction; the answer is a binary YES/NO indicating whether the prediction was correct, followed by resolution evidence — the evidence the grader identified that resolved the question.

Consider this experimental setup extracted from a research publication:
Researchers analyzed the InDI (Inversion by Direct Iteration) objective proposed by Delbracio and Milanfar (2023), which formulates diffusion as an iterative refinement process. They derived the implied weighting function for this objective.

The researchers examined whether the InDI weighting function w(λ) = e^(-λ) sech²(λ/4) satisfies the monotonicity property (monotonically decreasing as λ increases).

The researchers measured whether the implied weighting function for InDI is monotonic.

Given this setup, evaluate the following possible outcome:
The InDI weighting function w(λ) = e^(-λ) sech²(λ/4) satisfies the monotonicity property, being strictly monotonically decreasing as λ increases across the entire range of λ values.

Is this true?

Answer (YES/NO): YES